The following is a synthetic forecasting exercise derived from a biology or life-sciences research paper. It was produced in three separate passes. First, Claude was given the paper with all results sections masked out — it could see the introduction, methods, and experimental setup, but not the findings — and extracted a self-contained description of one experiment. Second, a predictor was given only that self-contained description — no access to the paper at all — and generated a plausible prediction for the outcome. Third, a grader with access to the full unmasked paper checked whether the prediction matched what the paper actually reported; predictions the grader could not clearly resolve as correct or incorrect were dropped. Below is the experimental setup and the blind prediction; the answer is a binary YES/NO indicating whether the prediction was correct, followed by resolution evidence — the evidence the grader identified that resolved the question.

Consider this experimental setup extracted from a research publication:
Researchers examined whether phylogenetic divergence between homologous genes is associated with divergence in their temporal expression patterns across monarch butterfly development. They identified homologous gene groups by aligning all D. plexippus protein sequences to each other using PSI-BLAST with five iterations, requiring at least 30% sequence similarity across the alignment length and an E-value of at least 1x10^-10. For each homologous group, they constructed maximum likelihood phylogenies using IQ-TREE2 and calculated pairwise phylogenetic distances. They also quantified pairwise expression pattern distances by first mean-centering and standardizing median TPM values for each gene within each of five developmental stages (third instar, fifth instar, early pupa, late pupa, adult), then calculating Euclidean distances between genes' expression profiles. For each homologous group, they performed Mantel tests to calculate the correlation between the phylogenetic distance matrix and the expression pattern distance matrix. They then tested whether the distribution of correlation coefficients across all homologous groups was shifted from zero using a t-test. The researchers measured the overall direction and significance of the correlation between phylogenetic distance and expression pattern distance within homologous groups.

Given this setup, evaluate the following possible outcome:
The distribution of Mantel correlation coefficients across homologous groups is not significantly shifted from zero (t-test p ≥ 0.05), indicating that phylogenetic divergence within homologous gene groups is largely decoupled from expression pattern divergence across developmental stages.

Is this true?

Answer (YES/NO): NO